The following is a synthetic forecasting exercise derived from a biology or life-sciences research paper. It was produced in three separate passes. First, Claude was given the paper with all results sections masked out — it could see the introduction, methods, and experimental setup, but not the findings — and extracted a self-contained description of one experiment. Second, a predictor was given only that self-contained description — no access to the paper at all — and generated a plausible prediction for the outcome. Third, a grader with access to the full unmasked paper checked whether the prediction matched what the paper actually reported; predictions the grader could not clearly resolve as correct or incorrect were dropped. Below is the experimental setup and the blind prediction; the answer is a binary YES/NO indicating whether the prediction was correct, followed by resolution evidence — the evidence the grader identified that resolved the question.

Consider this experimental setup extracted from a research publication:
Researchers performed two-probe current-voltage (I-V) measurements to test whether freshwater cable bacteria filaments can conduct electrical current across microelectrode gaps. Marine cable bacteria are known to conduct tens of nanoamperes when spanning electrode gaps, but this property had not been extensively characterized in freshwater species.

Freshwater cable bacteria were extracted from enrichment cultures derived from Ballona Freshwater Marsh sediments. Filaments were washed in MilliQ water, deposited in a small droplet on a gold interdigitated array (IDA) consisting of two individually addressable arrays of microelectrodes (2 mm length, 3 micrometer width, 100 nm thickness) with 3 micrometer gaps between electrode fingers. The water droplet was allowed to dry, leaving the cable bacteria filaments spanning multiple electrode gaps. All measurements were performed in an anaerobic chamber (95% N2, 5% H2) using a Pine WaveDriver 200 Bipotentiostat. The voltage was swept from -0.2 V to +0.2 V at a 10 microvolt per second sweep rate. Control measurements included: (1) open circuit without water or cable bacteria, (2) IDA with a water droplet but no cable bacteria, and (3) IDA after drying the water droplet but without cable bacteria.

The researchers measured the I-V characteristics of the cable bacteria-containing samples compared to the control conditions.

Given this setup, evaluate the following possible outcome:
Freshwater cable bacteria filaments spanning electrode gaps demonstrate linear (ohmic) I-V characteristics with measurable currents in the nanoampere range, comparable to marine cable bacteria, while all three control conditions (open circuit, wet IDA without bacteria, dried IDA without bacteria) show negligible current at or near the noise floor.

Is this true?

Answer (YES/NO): NO